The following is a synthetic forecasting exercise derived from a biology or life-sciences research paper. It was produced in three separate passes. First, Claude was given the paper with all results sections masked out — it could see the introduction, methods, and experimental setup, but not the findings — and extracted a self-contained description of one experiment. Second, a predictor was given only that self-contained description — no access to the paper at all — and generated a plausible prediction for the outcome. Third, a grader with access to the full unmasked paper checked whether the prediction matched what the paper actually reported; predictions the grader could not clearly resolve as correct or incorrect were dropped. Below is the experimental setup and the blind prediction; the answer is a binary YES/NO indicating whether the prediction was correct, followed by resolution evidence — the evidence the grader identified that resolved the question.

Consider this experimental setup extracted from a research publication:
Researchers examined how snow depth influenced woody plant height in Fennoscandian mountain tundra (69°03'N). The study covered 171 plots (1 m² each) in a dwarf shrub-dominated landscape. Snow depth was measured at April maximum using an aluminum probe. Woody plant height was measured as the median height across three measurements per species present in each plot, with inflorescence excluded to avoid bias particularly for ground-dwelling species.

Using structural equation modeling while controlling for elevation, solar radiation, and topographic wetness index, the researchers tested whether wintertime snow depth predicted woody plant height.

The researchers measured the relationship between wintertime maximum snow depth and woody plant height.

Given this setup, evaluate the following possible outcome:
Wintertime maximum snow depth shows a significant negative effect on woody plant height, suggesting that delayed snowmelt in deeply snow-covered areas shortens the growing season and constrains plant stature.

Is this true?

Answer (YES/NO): NO